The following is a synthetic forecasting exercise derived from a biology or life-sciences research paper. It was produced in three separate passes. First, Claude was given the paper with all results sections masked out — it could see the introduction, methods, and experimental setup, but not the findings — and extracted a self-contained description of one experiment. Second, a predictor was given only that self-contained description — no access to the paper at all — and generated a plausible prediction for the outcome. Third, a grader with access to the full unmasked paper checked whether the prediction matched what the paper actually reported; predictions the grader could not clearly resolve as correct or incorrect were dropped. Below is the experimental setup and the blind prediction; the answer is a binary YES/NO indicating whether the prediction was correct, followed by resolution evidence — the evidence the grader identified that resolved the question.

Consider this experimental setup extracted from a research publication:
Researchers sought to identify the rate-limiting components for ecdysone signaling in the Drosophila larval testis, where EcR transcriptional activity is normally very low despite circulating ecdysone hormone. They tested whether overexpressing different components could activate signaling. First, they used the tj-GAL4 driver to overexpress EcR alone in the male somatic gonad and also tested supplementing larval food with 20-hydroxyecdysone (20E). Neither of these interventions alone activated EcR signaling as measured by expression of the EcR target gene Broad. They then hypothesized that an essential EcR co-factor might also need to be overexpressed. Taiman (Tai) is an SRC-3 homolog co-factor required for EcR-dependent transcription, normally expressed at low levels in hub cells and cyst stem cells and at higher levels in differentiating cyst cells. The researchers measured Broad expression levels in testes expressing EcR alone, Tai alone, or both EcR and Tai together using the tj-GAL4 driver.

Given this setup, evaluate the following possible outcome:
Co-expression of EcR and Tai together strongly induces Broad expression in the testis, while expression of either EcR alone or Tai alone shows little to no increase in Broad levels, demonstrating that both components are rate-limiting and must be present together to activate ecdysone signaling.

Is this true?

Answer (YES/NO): YES